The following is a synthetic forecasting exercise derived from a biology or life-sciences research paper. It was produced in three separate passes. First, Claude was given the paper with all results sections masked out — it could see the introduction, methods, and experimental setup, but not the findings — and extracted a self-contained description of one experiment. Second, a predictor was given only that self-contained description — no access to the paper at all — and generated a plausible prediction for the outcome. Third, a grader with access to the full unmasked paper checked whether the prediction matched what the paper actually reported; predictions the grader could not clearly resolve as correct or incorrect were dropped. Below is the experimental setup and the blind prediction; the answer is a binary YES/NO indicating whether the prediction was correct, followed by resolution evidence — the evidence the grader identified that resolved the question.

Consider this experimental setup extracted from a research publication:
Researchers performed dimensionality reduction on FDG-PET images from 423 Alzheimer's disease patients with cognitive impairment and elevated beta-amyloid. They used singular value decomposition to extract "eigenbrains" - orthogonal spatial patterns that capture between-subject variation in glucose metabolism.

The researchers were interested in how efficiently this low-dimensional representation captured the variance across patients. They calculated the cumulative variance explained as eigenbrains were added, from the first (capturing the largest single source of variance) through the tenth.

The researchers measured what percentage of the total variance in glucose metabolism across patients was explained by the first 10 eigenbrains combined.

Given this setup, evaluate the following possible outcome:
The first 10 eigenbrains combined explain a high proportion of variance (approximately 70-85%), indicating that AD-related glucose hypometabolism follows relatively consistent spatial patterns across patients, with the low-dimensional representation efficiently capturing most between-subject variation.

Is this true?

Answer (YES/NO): NO